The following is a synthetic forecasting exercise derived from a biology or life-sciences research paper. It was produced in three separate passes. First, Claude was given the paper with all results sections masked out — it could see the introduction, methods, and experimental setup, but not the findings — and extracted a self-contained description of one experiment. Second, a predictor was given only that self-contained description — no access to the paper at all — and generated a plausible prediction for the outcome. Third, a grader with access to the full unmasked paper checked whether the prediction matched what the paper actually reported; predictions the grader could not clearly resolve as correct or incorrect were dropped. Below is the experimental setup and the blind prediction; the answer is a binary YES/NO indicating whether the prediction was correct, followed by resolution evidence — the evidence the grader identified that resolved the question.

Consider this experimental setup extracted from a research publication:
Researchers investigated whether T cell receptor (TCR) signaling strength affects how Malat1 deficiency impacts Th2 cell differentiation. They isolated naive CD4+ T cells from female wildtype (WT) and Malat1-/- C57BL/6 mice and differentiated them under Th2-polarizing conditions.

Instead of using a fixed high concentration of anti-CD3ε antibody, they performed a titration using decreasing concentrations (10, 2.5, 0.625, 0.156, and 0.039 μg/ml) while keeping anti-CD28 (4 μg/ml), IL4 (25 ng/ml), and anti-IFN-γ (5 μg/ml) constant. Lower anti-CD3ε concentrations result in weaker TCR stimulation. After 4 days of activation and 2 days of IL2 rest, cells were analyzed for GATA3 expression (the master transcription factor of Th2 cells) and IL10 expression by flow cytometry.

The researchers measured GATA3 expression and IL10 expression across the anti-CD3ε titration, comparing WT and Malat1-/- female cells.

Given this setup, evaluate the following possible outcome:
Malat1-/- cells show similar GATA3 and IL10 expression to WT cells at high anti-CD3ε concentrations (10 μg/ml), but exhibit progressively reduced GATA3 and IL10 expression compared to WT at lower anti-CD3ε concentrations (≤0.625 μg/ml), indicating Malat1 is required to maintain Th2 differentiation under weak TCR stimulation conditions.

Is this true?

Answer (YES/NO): NO